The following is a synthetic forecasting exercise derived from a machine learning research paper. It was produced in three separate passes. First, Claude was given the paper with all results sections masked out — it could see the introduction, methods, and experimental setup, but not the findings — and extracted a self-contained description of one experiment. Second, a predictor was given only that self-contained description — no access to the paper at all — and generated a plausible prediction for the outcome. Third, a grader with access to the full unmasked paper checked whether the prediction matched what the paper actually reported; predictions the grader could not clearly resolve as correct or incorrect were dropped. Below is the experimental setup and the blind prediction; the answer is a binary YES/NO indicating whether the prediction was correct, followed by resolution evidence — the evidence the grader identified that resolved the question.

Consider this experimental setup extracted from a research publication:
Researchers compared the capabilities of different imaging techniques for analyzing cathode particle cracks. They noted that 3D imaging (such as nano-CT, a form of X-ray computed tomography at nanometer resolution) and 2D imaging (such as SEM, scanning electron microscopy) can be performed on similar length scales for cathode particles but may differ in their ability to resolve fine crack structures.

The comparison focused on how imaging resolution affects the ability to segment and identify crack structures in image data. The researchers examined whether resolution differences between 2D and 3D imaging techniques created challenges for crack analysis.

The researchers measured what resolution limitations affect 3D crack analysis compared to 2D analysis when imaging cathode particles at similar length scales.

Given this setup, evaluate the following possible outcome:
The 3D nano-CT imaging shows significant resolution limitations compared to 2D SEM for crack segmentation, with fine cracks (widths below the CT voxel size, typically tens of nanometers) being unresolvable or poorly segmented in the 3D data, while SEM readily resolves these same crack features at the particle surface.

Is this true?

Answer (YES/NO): YES